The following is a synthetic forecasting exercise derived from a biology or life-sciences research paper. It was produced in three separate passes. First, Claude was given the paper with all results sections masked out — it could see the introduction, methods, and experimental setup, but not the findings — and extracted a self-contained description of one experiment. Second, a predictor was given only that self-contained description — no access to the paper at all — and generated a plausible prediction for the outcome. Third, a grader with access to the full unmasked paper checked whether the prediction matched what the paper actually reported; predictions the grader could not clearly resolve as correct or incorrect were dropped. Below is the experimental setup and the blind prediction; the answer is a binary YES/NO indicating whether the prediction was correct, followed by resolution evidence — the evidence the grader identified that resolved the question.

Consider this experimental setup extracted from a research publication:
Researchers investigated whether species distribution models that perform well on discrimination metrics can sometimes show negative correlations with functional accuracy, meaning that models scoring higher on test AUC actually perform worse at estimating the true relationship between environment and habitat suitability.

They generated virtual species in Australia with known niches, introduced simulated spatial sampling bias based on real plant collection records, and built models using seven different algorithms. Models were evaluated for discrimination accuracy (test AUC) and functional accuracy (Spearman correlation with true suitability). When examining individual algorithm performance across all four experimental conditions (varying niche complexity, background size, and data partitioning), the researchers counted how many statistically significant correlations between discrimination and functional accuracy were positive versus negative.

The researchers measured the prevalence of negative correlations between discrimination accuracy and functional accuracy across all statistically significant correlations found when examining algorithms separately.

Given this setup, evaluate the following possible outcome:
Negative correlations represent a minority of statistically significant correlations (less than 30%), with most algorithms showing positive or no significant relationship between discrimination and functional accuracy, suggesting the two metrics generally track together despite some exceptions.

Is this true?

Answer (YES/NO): YES